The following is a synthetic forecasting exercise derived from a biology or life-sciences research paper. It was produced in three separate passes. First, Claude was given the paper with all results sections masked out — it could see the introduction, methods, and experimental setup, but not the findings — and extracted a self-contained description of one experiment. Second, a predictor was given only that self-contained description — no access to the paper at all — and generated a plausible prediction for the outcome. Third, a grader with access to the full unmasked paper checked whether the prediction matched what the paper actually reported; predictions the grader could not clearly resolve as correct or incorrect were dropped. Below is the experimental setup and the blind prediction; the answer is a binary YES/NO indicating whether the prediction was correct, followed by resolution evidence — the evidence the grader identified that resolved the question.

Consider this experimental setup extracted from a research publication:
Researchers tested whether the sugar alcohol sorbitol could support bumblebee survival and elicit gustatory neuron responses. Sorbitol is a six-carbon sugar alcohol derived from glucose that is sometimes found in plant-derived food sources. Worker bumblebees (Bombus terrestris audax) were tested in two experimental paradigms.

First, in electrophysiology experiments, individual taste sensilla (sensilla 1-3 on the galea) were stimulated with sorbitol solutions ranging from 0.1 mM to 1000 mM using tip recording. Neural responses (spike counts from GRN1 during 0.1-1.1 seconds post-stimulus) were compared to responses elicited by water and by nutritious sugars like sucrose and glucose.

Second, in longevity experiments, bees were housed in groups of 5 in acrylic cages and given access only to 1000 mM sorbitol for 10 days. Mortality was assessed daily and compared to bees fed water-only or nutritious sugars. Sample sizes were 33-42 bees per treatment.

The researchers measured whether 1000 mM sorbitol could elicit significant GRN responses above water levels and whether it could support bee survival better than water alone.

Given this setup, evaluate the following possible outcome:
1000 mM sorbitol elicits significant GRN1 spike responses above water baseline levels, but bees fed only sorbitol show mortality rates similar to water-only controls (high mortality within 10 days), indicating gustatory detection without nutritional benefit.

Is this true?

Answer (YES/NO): NO